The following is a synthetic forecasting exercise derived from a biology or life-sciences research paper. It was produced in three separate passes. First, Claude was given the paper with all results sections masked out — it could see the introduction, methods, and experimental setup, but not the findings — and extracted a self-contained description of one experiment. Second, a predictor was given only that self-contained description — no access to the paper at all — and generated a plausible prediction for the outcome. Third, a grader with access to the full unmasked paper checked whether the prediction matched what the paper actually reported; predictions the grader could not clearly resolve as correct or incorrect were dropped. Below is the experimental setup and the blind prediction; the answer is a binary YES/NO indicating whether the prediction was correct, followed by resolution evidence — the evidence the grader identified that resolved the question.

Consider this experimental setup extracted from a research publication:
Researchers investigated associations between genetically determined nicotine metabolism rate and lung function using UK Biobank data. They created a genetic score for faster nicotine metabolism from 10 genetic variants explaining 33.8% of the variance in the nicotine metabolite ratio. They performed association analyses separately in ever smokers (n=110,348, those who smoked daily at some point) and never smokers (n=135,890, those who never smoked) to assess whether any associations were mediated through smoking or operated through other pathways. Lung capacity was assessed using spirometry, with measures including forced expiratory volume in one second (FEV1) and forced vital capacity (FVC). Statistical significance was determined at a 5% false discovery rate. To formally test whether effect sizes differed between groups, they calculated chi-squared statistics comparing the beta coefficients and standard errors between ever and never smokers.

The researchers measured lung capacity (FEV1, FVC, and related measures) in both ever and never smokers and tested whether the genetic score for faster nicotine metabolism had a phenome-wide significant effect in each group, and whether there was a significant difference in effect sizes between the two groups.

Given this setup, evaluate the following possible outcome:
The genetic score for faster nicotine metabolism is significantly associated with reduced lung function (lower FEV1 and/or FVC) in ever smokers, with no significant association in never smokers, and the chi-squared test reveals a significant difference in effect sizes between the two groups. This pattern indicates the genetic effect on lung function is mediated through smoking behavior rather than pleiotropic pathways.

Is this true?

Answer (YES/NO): YES